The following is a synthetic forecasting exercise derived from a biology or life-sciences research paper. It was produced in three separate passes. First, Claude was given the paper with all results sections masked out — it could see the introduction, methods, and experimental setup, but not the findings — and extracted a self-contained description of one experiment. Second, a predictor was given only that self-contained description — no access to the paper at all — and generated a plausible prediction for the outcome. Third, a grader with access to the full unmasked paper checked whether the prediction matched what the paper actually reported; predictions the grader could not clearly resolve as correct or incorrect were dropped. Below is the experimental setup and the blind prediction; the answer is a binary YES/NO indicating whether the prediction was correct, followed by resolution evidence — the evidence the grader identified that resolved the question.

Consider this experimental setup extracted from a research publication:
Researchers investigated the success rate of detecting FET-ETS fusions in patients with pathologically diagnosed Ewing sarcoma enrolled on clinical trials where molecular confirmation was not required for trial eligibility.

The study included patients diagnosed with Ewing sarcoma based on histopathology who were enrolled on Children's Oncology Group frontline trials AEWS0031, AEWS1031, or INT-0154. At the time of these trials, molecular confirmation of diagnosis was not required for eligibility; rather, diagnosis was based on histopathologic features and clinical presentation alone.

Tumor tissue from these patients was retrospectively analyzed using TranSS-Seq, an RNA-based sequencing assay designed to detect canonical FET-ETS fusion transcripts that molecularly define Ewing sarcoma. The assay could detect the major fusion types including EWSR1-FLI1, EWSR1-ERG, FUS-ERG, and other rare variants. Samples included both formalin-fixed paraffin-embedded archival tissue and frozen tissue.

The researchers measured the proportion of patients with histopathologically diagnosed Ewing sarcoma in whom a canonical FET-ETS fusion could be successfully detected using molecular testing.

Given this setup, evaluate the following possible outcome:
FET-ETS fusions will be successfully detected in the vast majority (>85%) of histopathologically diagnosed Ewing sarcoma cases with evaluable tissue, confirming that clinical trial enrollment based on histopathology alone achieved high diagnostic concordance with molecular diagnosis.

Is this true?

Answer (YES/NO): NO